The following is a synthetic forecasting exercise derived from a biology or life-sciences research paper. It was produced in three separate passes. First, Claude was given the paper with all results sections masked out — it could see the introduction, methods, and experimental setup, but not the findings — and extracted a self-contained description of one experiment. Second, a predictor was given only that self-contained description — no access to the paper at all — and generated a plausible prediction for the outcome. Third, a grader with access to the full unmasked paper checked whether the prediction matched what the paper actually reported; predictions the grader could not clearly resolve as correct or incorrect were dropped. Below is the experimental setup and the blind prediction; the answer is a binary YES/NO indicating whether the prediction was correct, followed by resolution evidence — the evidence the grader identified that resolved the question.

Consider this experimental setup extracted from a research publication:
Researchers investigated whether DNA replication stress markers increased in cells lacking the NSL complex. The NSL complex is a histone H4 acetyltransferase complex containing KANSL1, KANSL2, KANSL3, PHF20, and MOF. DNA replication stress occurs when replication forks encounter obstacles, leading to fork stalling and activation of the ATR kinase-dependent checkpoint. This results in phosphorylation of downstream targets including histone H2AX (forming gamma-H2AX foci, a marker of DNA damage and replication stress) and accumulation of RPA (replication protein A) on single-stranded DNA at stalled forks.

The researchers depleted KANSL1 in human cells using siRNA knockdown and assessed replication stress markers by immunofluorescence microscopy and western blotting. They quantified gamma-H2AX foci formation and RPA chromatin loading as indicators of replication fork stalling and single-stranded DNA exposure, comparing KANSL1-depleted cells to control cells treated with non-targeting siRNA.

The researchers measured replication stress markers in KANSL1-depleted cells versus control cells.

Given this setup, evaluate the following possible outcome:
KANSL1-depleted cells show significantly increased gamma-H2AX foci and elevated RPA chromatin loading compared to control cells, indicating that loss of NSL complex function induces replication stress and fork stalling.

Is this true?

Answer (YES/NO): YES